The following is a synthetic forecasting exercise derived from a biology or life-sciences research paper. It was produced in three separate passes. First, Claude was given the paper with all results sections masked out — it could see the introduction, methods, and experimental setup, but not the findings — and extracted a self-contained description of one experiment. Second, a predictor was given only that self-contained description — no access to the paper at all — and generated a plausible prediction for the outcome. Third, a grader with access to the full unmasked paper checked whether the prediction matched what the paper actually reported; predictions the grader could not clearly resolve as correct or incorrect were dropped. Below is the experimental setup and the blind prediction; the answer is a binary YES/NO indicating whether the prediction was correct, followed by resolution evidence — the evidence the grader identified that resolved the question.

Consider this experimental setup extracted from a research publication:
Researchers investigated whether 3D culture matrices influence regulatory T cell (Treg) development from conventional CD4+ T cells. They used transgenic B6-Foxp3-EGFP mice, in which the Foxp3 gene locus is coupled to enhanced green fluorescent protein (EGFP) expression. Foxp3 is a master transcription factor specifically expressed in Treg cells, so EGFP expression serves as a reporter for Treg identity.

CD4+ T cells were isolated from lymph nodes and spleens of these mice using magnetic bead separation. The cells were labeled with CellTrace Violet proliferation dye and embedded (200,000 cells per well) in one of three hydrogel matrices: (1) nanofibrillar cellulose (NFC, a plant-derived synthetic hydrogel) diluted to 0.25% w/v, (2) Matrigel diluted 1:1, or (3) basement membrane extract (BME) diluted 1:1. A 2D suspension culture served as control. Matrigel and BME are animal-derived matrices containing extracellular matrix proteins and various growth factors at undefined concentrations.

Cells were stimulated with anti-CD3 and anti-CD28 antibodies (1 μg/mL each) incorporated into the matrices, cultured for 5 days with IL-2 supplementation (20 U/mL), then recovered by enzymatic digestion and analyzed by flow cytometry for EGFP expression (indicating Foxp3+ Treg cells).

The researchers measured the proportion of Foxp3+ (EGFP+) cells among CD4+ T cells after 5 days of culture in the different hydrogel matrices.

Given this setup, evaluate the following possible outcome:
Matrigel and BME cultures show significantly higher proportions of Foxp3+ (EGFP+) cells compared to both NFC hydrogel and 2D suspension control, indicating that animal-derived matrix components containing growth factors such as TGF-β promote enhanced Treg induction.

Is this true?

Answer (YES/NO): YES